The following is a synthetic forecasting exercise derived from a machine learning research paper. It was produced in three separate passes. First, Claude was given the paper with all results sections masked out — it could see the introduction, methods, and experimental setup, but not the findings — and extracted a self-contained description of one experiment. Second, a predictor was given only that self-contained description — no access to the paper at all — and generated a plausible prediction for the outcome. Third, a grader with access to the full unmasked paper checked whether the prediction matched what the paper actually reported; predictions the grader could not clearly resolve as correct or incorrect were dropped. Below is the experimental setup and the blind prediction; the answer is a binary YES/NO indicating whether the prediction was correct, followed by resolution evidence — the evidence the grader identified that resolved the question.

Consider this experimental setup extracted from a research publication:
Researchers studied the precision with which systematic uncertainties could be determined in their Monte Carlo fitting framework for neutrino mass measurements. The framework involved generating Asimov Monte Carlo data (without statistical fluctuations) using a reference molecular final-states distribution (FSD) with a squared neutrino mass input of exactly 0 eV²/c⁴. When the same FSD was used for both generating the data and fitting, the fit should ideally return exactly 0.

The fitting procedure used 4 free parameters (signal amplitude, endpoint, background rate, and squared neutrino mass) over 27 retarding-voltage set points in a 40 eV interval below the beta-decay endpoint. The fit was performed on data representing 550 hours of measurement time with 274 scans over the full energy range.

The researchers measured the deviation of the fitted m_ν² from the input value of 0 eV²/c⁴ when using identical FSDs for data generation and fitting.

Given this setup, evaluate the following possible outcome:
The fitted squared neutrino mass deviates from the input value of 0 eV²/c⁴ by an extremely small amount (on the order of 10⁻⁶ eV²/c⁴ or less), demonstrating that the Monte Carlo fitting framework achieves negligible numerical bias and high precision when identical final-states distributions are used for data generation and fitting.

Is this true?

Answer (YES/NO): YES